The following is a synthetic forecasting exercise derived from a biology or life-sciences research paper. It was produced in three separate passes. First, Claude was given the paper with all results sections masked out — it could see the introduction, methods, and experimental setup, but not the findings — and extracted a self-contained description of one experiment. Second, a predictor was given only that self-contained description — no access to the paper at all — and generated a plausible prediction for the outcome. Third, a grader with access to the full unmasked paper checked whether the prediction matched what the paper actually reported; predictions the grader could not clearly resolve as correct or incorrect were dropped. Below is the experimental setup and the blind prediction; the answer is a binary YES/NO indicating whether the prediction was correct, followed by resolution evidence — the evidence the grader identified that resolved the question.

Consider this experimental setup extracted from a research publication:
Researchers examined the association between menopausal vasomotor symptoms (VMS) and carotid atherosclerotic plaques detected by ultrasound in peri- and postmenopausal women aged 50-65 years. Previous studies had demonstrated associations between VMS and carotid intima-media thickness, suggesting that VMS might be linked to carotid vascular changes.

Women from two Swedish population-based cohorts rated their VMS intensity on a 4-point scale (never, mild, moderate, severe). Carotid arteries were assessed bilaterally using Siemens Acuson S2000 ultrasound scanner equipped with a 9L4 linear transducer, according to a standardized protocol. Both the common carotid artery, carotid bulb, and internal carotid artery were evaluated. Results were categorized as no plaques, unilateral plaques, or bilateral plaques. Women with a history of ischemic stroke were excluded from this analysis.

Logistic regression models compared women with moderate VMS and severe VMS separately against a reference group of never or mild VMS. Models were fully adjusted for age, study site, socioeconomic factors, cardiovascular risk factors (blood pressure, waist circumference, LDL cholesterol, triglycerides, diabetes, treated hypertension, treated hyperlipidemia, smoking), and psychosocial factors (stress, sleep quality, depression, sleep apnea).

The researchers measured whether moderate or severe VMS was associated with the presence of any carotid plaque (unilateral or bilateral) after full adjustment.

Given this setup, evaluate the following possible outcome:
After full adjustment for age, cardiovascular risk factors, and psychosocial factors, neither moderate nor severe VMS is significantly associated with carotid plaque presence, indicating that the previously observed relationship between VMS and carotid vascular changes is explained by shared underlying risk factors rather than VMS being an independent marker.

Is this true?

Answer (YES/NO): YES